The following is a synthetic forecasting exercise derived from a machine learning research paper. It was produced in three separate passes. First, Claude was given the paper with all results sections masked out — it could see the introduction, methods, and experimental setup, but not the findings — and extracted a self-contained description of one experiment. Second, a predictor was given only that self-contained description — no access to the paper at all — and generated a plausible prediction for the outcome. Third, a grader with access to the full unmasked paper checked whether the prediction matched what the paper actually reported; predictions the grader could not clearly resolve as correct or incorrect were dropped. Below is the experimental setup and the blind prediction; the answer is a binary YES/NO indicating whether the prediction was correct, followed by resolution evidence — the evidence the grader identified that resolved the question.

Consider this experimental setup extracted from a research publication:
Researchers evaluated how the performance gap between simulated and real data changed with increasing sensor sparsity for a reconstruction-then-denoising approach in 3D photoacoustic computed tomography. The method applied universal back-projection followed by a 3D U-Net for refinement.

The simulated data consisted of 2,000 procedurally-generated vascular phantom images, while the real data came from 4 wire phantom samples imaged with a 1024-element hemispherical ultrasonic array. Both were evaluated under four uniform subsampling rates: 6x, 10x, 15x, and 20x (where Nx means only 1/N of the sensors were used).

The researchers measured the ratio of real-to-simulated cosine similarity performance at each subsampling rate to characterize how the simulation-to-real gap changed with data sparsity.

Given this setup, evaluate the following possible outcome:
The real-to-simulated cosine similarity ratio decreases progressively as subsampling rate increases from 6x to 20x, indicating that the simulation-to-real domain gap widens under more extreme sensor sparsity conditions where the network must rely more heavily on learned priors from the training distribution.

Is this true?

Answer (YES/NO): NO